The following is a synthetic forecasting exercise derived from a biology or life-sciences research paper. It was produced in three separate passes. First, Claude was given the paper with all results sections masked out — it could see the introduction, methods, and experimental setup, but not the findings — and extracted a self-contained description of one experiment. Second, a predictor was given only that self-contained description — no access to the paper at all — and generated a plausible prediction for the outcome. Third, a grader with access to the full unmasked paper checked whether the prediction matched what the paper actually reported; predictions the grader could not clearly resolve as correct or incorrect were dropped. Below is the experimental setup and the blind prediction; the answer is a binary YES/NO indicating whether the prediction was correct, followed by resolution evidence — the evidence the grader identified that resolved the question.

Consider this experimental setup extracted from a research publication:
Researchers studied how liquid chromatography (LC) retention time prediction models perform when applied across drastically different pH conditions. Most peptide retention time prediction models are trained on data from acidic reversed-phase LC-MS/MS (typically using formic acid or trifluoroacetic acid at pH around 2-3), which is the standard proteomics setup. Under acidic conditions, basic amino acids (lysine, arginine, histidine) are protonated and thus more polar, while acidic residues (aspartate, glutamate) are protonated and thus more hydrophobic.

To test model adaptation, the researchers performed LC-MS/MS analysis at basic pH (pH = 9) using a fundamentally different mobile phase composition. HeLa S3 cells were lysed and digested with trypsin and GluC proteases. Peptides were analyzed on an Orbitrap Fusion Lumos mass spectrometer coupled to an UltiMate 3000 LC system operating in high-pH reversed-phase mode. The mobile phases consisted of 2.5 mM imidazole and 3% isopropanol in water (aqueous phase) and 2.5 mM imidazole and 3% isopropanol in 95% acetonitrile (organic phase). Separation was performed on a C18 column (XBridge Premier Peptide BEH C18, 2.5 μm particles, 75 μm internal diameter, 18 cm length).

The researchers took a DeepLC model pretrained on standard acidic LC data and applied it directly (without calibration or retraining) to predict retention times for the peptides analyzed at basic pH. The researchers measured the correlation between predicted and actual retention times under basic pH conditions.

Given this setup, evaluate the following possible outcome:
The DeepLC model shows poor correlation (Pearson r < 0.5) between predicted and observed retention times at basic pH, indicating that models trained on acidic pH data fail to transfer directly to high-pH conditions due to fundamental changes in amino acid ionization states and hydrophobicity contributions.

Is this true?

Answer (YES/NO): NO